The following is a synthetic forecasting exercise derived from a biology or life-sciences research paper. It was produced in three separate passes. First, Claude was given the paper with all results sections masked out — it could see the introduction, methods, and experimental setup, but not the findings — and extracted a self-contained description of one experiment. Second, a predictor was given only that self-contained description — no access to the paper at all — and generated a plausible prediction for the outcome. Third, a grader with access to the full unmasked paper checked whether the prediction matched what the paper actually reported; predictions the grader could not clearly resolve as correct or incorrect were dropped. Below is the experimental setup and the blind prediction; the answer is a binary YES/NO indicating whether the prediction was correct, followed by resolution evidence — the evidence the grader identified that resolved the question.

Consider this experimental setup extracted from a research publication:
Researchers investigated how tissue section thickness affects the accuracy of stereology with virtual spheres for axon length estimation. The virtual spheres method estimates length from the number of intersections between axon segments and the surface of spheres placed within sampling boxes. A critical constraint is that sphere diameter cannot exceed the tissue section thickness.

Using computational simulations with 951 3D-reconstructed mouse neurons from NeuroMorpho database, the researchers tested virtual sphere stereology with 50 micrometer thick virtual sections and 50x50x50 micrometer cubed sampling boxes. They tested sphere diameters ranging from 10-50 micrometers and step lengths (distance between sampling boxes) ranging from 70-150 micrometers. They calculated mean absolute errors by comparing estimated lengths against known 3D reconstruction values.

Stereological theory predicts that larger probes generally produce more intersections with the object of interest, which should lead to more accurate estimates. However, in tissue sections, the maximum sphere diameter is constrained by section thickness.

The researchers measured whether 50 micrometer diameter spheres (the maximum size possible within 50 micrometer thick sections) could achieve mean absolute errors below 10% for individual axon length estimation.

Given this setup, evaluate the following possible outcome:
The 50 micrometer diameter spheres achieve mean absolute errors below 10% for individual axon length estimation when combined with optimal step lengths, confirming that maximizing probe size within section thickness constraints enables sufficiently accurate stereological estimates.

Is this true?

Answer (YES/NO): NO